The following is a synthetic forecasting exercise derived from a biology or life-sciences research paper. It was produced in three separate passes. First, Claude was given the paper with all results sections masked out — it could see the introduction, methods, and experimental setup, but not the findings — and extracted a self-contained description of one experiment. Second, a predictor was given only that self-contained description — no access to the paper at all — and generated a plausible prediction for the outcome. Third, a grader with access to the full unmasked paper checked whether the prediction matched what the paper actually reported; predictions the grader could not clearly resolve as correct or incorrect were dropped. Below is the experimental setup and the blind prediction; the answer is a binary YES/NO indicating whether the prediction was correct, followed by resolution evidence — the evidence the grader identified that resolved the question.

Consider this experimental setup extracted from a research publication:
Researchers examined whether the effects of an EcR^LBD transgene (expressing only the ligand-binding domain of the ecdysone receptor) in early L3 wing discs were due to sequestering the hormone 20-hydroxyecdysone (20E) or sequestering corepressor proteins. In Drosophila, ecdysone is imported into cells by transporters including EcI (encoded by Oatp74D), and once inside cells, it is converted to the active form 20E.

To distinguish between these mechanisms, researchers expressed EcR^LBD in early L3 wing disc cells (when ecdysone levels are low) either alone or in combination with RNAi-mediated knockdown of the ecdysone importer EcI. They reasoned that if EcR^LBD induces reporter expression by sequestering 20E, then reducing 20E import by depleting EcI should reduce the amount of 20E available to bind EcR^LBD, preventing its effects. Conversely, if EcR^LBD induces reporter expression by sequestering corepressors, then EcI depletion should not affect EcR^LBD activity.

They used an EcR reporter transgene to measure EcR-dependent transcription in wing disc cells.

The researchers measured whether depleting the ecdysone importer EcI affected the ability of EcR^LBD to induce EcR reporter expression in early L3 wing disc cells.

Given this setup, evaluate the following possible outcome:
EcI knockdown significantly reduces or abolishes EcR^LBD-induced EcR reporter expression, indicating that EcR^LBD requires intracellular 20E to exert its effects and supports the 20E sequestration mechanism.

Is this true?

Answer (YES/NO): NO